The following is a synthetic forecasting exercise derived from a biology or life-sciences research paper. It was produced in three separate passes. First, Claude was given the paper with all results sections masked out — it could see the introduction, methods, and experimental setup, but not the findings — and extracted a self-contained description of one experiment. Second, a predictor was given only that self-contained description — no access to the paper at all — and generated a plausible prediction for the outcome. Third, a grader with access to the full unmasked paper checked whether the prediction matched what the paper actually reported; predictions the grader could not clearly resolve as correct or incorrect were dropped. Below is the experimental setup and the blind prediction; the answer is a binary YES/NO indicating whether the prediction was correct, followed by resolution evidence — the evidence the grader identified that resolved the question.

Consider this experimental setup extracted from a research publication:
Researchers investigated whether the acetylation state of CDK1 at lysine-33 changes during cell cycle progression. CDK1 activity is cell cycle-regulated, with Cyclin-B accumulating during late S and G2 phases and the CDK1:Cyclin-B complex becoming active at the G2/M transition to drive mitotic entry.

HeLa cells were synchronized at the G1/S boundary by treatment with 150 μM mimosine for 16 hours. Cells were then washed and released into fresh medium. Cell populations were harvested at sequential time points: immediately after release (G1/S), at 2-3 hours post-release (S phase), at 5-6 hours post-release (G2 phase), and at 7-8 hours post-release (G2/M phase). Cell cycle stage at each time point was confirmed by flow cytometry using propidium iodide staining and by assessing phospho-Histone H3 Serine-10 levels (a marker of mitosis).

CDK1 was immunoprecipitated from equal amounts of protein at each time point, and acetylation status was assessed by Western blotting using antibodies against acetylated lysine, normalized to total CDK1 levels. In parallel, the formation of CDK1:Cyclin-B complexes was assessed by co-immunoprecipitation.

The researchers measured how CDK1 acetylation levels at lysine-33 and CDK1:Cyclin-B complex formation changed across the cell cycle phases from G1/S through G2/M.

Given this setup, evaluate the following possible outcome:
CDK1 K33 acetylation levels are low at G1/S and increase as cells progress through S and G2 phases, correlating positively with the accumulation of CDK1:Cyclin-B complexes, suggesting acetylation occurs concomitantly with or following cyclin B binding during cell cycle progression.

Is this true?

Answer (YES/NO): NO